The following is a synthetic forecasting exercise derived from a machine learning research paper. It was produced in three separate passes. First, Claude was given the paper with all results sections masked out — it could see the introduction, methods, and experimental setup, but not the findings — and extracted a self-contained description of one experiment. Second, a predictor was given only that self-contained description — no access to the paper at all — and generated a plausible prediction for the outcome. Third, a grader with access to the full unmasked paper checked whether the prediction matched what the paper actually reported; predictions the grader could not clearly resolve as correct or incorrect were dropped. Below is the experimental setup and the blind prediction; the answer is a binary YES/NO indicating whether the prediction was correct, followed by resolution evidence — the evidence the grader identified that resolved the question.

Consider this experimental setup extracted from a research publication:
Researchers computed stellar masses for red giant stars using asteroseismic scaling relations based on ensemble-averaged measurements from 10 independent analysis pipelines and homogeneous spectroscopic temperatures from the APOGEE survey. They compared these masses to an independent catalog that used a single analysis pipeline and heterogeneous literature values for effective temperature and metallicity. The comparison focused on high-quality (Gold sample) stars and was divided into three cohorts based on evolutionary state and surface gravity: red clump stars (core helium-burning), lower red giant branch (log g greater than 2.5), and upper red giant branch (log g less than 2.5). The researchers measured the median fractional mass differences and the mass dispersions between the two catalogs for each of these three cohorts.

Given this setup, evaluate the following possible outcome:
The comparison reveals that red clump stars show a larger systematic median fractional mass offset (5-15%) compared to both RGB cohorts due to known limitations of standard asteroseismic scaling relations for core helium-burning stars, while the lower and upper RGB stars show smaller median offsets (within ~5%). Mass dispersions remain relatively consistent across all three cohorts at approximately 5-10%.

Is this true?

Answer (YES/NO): NO